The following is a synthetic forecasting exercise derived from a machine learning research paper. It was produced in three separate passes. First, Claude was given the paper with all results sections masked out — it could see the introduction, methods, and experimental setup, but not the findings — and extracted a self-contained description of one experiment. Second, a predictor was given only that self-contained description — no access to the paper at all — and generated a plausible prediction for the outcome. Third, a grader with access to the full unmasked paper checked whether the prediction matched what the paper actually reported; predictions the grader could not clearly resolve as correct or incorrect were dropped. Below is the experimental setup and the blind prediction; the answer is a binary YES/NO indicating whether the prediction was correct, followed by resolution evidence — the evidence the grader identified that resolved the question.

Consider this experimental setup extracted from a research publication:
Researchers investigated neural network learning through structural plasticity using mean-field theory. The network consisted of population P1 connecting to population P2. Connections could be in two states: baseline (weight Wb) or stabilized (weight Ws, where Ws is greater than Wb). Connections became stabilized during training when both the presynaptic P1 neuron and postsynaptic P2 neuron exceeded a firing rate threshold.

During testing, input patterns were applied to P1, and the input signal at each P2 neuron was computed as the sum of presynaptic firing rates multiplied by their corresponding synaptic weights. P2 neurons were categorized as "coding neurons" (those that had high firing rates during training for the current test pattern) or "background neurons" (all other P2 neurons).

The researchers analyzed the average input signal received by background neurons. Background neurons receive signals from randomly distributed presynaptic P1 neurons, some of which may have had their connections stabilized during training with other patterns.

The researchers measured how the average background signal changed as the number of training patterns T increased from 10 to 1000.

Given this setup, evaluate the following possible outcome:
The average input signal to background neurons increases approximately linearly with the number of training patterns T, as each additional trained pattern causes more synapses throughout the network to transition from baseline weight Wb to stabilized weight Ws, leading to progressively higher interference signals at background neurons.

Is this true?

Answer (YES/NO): NO